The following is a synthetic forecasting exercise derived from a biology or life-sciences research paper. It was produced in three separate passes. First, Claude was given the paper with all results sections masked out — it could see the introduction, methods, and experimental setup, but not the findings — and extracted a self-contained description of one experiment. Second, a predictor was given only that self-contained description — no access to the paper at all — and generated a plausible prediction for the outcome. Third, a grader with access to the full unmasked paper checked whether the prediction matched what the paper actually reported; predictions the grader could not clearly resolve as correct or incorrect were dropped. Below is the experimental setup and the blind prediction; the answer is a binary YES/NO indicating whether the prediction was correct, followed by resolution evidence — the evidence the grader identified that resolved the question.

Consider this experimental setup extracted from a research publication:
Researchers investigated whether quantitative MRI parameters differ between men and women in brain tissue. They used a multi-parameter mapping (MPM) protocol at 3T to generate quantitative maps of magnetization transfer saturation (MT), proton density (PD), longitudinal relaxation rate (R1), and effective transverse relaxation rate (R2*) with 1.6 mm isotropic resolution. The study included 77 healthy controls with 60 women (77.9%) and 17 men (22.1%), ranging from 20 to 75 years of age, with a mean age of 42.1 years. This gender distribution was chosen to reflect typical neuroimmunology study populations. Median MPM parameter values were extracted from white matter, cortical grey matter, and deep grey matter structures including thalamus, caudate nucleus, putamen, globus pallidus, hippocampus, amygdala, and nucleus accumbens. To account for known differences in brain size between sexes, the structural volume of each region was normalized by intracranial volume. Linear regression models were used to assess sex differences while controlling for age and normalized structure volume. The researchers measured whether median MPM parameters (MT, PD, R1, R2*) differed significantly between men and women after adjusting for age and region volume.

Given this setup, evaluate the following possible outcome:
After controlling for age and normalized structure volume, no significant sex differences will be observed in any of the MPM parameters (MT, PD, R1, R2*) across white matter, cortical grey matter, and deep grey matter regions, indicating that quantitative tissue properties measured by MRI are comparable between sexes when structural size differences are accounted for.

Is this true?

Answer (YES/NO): YES